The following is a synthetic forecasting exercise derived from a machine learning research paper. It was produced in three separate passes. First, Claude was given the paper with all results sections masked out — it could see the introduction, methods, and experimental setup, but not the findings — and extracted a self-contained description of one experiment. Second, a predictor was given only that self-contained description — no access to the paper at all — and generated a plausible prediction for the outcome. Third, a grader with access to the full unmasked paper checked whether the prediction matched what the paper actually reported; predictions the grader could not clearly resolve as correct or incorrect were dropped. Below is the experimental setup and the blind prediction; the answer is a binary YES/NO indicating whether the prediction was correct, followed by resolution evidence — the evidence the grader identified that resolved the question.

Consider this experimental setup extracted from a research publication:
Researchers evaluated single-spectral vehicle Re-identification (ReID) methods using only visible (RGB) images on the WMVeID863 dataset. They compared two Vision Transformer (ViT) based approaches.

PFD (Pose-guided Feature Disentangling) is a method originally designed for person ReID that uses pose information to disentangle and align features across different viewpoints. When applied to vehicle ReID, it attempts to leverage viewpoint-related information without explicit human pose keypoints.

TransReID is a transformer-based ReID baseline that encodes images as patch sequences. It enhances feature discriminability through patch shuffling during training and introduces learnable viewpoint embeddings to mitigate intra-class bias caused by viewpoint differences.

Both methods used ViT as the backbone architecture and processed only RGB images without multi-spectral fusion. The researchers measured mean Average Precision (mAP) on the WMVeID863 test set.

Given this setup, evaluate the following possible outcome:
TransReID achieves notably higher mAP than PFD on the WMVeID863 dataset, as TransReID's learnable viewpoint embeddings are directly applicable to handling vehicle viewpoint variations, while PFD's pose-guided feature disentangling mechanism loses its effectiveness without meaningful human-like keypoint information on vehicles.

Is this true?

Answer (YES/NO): YES